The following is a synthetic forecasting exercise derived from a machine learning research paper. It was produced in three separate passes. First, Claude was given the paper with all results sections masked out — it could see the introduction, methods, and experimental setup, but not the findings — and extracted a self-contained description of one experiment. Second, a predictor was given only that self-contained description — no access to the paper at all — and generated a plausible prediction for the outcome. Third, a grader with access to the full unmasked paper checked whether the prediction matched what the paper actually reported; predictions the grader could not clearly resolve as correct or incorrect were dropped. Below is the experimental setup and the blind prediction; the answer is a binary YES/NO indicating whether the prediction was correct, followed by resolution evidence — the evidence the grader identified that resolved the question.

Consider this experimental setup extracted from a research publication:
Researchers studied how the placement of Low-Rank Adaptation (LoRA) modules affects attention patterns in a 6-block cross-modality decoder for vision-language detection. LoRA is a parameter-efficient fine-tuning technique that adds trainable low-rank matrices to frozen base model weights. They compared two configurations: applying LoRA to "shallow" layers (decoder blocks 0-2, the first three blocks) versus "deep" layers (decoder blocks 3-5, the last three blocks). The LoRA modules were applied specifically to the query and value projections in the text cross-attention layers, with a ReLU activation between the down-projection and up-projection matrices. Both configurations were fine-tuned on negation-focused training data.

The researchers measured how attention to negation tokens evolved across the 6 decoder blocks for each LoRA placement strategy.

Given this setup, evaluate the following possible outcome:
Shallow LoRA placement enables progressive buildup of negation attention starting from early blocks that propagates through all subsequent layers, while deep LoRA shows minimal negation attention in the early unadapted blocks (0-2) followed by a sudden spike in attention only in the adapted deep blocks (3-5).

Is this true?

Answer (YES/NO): NO